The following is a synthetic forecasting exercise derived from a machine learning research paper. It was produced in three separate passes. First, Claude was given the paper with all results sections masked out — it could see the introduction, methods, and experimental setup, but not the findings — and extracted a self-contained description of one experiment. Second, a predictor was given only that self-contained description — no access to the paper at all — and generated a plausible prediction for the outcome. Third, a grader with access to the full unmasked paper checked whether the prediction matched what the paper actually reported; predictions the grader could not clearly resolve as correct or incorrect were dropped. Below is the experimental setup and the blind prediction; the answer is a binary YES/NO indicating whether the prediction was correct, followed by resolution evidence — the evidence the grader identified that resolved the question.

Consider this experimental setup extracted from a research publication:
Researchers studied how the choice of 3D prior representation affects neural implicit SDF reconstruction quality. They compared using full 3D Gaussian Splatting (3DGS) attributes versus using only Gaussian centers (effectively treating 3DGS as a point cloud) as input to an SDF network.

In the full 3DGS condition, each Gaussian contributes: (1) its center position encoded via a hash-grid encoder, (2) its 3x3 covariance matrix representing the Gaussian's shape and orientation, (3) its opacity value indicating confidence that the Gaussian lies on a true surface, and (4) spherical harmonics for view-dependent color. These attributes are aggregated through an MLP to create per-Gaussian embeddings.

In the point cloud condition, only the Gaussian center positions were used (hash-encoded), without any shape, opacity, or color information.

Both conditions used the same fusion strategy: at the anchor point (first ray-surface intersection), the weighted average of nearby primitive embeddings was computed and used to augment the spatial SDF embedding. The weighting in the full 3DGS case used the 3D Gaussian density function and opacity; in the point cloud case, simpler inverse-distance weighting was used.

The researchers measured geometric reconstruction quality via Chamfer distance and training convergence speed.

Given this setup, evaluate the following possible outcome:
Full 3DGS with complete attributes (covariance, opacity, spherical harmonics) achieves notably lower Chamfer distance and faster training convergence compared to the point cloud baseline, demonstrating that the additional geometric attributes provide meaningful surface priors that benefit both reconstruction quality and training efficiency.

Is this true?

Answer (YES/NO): YES